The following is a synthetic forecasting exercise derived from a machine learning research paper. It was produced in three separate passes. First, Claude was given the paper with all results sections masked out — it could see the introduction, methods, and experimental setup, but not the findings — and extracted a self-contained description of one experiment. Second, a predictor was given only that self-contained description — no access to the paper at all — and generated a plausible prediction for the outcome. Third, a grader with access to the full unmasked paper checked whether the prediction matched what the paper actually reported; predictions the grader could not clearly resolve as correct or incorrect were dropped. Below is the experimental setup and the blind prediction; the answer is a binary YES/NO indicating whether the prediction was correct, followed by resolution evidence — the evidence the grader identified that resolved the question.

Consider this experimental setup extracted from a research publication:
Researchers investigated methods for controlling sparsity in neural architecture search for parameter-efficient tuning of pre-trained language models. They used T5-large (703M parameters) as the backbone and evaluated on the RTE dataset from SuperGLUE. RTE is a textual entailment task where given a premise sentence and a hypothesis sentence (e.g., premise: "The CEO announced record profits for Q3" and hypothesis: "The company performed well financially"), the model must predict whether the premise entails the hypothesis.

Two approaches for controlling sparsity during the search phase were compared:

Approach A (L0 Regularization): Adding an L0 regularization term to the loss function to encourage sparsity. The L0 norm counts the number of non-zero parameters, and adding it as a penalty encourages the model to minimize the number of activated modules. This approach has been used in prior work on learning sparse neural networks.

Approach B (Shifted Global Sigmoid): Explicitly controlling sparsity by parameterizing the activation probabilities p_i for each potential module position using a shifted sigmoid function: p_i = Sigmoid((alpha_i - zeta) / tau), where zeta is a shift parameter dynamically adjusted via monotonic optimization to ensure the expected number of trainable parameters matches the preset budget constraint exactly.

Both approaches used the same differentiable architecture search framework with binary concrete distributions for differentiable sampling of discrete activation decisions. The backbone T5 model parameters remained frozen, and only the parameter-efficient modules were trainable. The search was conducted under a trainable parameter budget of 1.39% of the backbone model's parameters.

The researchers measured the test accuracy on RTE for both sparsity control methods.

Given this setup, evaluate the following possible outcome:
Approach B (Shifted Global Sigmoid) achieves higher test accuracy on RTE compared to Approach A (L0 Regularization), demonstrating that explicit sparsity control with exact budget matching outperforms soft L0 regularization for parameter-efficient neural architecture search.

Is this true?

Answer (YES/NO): YES